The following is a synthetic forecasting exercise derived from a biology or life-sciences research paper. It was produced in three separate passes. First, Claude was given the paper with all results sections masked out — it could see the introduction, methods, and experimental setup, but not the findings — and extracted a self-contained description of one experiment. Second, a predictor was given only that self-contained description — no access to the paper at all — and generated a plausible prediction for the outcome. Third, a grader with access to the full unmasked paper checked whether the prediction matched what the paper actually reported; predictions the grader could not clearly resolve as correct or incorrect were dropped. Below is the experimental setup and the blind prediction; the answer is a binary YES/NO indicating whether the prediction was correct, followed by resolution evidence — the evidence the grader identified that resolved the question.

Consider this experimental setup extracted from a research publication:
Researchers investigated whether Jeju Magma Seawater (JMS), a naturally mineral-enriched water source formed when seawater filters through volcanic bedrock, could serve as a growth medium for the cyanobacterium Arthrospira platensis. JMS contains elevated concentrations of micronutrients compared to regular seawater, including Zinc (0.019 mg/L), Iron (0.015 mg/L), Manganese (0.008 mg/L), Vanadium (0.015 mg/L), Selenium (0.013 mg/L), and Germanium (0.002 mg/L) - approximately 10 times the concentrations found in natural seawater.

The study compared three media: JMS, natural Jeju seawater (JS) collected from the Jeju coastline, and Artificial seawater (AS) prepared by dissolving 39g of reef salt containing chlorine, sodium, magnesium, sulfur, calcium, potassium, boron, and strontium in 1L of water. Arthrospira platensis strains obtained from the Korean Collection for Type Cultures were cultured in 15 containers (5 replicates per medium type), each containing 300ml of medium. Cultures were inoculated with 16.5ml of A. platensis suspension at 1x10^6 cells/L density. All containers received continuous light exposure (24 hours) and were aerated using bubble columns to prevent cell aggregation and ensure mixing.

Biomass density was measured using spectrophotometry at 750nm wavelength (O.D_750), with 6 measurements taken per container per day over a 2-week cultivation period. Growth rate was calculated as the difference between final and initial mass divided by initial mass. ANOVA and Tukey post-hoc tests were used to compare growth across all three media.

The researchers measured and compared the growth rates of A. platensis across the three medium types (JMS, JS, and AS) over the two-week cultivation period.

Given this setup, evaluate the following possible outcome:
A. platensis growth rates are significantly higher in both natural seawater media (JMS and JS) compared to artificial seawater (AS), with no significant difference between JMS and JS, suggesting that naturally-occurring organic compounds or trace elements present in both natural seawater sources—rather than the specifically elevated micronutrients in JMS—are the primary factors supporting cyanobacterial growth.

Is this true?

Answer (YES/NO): NO